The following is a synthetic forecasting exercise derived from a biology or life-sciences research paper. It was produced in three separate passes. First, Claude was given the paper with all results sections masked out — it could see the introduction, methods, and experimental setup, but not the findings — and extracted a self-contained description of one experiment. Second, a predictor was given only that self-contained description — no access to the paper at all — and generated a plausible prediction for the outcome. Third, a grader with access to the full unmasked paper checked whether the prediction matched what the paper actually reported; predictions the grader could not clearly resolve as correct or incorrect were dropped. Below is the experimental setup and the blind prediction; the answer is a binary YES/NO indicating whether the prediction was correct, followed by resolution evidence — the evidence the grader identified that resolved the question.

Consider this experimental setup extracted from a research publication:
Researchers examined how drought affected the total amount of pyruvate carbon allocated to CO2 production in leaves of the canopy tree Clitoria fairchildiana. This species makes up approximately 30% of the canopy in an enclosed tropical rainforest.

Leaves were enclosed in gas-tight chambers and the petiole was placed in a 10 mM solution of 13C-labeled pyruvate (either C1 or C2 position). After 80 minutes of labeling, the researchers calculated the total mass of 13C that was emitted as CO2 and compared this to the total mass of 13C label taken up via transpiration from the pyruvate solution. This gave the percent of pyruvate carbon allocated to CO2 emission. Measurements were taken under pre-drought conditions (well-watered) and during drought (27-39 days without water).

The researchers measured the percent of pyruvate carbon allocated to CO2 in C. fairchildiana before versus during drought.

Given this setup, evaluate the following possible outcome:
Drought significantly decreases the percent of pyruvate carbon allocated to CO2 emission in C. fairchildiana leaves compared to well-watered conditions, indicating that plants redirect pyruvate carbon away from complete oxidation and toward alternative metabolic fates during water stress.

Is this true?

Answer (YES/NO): NO